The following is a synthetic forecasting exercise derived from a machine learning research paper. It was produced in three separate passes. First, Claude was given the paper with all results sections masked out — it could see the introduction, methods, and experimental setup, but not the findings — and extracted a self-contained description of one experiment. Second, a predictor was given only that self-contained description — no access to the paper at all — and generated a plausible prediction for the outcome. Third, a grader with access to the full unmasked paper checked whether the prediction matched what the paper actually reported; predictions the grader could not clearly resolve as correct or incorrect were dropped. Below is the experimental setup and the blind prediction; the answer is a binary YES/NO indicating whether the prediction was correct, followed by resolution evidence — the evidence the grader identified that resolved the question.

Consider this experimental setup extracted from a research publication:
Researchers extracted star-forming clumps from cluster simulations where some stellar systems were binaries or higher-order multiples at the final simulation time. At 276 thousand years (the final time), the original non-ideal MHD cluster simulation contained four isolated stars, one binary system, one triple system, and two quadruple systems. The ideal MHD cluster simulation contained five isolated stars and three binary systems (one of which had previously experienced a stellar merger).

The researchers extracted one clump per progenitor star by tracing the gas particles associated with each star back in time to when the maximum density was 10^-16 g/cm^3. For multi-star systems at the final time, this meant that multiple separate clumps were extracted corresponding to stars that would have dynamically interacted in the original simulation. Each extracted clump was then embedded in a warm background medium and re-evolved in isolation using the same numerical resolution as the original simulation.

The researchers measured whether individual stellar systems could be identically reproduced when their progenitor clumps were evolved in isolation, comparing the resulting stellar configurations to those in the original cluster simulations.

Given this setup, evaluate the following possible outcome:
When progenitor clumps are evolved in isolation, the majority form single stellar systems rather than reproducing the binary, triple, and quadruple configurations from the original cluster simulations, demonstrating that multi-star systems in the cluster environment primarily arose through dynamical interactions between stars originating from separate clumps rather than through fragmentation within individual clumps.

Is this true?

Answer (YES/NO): NO